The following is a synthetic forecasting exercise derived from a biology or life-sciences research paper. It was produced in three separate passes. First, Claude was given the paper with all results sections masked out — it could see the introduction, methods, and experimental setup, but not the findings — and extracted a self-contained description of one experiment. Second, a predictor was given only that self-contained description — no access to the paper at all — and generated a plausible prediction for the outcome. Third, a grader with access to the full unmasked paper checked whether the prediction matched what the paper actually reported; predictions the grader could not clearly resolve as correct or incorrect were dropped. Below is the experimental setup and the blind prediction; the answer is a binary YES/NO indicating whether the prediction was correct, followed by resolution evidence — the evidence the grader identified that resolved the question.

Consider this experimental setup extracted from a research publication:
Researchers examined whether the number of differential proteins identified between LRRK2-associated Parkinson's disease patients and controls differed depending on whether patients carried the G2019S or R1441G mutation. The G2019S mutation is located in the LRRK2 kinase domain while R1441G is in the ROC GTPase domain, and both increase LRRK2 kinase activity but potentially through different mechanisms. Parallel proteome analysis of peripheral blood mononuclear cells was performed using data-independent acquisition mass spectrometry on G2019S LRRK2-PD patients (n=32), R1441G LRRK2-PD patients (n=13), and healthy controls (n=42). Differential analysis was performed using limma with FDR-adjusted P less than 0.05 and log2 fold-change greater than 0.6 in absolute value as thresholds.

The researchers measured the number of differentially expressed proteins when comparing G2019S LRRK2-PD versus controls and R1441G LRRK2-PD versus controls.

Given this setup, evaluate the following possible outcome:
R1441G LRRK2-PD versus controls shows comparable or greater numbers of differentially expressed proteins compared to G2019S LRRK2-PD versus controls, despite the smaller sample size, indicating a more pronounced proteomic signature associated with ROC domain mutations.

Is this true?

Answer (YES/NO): NO